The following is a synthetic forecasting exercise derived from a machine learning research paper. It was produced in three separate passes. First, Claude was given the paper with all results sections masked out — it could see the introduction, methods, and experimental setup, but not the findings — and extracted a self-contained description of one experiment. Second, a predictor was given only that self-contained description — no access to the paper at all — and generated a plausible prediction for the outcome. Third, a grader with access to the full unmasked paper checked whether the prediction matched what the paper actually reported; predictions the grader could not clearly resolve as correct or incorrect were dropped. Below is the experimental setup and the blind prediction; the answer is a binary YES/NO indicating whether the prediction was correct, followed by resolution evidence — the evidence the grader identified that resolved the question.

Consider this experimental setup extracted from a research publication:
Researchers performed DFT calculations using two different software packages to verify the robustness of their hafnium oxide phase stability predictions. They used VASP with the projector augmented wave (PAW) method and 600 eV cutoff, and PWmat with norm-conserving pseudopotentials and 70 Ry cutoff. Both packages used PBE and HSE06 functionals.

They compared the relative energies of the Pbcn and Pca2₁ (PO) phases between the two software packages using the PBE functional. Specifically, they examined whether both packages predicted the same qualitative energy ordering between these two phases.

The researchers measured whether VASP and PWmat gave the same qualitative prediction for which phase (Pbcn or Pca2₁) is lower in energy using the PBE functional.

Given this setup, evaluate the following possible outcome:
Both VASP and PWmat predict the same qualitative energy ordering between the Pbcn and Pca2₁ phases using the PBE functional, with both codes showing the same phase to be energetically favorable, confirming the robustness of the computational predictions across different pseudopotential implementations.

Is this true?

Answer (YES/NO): YES